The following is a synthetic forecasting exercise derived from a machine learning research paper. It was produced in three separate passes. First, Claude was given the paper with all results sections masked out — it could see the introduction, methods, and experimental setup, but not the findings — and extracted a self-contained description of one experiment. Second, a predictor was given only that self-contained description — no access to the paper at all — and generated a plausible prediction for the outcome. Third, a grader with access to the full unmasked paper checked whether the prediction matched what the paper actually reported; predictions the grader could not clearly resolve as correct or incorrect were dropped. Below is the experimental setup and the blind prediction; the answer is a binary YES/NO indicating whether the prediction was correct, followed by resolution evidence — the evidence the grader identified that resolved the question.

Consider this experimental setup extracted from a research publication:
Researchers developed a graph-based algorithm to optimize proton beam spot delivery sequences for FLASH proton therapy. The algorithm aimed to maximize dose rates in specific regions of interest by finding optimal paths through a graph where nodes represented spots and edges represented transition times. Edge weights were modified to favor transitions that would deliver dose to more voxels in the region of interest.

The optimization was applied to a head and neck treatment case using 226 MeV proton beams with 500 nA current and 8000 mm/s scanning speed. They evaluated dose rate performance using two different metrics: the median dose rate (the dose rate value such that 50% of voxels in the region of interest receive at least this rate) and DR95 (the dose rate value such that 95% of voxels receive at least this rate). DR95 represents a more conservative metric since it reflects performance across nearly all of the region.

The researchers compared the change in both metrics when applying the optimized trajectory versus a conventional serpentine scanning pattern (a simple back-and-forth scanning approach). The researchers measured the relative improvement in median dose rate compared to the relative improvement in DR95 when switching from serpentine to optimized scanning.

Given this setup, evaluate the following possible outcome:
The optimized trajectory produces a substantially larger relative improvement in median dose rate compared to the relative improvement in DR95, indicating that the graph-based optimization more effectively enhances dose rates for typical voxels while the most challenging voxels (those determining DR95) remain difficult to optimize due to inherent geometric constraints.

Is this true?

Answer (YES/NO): YES